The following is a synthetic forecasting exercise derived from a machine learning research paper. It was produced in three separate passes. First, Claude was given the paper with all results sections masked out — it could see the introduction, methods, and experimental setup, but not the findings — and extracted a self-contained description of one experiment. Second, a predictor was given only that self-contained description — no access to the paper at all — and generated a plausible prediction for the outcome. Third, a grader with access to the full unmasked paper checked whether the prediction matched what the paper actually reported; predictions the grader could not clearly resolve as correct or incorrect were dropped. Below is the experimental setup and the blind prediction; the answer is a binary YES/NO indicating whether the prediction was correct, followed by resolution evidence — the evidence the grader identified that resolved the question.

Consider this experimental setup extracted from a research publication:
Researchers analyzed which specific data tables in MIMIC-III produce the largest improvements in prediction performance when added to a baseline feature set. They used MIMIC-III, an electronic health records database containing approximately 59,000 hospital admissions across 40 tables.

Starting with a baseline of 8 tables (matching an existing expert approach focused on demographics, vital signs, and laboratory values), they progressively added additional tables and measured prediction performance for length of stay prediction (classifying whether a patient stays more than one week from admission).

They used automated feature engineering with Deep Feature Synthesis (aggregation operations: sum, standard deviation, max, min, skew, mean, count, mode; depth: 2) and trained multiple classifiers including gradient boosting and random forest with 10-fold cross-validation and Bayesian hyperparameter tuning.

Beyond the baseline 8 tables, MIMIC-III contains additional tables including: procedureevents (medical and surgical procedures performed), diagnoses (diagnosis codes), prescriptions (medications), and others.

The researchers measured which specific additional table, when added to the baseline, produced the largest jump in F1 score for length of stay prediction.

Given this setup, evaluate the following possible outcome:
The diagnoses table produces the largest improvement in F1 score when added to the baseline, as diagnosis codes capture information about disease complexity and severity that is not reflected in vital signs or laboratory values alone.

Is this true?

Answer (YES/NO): NO